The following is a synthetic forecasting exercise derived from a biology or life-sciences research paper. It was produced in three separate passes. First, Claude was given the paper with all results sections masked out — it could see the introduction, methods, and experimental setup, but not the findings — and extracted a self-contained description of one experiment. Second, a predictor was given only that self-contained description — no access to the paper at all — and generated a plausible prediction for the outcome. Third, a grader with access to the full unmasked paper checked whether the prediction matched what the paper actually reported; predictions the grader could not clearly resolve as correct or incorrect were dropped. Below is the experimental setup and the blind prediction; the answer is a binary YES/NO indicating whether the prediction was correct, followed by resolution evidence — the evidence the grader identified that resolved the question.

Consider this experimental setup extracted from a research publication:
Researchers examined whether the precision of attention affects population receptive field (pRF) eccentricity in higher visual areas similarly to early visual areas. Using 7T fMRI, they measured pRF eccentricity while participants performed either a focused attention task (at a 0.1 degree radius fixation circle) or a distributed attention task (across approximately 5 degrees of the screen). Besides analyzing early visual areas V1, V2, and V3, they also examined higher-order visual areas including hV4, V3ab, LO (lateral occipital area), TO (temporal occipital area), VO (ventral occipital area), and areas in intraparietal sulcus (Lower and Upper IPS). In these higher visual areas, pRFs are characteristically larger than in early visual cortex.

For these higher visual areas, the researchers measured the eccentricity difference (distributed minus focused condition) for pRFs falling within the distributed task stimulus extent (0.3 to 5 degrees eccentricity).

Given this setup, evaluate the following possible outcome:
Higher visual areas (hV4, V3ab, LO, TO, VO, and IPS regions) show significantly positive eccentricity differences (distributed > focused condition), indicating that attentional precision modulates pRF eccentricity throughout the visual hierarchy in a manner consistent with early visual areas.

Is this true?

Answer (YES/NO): NO